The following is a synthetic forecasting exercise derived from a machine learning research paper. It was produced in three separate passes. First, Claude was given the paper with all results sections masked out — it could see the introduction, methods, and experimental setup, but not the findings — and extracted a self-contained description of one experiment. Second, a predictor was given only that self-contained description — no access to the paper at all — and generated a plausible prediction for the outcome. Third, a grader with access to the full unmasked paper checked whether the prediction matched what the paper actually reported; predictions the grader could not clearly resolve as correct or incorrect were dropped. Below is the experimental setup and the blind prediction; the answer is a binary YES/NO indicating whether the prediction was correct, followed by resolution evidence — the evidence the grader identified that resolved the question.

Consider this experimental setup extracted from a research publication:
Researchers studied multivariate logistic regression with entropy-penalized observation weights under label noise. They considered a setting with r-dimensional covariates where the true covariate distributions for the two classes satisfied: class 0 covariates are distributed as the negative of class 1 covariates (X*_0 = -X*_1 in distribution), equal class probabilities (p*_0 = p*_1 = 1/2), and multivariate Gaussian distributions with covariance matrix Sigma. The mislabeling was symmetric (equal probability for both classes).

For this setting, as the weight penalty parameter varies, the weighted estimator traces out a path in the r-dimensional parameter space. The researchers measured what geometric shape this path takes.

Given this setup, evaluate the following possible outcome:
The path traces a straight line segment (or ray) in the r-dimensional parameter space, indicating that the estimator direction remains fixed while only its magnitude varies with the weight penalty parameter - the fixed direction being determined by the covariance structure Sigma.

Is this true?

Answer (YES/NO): YES